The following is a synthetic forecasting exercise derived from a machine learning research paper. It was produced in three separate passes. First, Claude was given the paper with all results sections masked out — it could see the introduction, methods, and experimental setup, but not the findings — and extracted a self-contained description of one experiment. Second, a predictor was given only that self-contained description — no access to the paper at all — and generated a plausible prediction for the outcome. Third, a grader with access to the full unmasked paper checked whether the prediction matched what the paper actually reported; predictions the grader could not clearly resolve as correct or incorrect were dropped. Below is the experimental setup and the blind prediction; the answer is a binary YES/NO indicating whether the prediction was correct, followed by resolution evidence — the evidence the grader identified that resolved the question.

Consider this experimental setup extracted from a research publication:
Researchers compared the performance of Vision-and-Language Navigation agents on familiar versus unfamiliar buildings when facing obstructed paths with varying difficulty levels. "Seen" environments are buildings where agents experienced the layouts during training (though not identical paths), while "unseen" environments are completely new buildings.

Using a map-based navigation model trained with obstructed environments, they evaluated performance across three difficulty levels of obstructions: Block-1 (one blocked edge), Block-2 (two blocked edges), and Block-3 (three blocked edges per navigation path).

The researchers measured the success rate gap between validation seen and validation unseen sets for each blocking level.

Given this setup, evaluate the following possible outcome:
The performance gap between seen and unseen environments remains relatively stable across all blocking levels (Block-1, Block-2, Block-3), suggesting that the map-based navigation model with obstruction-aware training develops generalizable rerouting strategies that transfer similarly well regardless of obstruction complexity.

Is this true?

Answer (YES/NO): YES